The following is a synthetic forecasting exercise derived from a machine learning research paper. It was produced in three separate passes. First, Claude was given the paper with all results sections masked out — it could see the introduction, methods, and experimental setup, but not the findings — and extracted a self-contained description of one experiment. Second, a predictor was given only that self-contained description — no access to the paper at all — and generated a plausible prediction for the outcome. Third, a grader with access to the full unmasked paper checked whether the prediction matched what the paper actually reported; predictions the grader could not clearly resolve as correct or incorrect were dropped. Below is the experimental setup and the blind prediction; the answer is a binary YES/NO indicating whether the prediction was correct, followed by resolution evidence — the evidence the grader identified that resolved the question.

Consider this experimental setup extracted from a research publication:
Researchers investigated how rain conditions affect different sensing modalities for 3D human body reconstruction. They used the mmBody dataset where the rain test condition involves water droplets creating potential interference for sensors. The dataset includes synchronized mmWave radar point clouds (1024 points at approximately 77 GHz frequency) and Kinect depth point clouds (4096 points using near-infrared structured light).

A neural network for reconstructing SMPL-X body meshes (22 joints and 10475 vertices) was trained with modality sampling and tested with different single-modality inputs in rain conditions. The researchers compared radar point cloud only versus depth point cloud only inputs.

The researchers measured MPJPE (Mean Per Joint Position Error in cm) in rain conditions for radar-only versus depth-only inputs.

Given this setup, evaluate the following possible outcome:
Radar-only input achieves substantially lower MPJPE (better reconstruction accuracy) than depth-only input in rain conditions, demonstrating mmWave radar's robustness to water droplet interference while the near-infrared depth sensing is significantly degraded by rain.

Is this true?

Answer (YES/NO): NO